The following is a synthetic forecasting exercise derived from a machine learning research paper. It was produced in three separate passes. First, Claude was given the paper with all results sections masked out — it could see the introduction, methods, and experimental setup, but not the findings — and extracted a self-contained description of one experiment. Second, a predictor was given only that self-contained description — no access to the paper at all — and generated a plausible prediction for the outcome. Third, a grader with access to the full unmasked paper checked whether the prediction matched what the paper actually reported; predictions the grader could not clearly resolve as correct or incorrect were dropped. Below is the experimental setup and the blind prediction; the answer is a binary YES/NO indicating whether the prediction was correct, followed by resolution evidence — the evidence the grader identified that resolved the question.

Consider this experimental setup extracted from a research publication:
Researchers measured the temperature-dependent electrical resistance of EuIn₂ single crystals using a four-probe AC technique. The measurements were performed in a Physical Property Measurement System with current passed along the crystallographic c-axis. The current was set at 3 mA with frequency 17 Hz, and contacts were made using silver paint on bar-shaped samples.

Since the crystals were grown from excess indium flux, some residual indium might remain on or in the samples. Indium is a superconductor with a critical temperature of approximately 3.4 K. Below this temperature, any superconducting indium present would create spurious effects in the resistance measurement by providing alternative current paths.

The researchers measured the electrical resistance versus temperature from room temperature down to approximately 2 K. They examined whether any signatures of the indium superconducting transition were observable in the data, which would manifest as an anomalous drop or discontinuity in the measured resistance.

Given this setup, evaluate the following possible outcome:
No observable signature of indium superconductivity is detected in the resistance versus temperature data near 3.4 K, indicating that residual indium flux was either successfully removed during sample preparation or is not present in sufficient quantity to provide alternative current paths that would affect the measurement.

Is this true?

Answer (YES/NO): NO